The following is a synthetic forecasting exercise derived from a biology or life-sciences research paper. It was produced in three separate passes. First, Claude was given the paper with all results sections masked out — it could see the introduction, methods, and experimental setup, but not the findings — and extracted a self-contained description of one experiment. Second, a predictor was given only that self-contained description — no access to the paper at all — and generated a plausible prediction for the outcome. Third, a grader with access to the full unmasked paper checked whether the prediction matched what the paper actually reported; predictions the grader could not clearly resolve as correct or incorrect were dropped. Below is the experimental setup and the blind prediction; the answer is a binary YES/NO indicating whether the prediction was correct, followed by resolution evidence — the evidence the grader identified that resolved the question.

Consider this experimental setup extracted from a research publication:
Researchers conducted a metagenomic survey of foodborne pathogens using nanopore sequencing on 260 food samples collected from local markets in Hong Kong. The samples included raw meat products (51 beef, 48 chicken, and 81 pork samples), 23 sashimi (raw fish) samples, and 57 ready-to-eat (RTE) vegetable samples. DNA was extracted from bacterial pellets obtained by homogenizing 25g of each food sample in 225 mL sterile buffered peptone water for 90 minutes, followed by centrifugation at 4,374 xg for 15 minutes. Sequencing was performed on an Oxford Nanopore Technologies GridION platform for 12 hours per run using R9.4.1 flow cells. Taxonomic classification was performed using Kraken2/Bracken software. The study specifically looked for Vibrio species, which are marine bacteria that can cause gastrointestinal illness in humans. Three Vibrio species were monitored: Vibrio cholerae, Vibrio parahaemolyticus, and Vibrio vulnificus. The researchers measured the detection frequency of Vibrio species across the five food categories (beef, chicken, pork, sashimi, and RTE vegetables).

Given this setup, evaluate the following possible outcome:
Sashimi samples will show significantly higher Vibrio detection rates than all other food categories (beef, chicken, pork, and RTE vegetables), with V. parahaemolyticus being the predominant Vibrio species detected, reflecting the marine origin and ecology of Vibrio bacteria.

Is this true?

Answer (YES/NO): NO